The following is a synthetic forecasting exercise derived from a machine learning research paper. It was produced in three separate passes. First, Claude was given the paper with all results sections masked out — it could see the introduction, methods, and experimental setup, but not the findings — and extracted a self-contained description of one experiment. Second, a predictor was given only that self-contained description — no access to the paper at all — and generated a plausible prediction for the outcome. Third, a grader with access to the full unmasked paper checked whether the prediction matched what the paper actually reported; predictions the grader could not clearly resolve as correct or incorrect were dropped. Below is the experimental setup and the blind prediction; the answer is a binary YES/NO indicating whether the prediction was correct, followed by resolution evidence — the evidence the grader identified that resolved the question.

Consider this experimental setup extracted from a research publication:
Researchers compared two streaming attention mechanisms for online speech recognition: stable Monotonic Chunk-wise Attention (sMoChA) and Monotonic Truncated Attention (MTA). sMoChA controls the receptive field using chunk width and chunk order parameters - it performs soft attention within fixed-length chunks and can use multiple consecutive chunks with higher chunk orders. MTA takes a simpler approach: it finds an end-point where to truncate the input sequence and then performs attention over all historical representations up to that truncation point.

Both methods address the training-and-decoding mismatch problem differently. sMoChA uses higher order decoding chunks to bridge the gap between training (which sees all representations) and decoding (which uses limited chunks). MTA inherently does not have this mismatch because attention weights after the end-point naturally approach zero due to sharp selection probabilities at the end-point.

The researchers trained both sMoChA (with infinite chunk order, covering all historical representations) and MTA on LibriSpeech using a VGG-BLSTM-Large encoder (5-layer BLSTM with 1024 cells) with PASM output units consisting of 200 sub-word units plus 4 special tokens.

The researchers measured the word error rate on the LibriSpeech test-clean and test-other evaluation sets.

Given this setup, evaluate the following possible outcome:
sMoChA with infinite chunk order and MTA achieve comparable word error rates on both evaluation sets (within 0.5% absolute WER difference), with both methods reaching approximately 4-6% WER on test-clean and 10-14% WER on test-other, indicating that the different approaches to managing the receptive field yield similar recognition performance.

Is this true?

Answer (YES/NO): YES